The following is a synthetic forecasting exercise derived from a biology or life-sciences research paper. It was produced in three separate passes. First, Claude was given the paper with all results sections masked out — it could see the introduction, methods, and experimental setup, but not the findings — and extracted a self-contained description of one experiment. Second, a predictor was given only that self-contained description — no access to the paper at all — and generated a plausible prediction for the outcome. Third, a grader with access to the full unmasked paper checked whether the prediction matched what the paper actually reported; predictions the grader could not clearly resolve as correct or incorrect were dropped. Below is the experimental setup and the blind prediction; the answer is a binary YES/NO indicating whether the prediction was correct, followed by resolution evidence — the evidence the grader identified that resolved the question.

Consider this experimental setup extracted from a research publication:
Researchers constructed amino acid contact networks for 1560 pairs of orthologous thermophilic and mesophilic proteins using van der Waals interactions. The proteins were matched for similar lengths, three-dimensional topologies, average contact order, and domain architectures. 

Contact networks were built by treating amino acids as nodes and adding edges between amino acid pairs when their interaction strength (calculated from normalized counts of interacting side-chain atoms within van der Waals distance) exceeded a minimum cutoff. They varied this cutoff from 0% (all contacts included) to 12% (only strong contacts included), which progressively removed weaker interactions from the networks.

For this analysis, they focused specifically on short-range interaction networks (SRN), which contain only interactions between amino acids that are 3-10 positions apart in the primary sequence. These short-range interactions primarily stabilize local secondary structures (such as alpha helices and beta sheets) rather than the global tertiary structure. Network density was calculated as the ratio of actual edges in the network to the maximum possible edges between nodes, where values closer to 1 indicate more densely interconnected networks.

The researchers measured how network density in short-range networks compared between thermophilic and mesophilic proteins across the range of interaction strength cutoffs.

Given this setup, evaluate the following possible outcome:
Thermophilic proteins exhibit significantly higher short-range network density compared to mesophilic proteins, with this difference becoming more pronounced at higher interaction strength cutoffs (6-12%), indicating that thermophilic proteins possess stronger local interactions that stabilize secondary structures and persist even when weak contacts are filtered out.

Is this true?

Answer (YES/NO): NO